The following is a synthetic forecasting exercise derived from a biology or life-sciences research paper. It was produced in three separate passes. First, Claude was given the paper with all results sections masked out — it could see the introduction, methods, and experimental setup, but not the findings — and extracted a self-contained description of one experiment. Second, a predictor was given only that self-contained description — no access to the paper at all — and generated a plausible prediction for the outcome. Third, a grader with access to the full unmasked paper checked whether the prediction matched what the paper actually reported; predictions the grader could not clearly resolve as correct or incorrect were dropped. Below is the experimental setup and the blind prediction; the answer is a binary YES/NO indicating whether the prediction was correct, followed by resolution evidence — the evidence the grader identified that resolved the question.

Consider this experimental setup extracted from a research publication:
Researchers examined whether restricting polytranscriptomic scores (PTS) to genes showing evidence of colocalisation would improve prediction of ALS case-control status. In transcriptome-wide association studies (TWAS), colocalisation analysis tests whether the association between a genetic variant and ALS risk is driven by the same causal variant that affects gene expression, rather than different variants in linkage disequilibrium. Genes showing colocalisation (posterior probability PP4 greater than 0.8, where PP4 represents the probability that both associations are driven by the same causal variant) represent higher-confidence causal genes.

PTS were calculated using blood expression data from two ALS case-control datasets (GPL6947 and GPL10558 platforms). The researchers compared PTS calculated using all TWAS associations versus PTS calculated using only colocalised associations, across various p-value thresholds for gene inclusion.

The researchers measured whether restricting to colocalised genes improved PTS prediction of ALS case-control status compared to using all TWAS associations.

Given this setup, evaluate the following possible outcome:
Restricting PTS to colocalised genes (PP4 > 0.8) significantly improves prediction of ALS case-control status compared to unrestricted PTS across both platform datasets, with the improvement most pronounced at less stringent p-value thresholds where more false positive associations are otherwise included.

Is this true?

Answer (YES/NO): NO